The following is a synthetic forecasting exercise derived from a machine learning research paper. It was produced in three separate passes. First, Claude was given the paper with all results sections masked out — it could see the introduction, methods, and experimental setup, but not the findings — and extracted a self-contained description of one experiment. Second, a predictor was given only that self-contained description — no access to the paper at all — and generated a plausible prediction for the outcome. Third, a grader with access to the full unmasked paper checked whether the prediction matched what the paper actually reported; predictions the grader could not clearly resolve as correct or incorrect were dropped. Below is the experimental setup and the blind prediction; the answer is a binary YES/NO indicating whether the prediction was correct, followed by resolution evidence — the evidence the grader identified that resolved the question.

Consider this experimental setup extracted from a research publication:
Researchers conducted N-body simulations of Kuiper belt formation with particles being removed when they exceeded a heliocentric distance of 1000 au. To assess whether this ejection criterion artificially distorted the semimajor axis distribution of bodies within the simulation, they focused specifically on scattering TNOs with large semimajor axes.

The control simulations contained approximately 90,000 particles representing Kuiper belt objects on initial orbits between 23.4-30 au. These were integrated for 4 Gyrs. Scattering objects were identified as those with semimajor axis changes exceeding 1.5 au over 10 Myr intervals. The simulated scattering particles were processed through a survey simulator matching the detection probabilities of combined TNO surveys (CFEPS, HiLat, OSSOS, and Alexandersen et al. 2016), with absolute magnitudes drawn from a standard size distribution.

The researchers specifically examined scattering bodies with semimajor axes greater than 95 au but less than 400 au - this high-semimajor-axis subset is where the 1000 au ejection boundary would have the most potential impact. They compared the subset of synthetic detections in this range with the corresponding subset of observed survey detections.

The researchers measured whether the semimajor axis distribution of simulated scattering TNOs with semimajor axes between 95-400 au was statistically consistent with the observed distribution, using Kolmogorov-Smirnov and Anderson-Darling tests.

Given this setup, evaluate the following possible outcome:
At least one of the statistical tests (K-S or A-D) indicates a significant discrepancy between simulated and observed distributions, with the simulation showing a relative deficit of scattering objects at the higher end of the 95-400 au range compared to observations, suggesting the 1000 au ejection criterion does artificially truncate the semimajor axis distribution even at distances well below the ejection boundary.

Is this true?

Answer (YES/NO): NO